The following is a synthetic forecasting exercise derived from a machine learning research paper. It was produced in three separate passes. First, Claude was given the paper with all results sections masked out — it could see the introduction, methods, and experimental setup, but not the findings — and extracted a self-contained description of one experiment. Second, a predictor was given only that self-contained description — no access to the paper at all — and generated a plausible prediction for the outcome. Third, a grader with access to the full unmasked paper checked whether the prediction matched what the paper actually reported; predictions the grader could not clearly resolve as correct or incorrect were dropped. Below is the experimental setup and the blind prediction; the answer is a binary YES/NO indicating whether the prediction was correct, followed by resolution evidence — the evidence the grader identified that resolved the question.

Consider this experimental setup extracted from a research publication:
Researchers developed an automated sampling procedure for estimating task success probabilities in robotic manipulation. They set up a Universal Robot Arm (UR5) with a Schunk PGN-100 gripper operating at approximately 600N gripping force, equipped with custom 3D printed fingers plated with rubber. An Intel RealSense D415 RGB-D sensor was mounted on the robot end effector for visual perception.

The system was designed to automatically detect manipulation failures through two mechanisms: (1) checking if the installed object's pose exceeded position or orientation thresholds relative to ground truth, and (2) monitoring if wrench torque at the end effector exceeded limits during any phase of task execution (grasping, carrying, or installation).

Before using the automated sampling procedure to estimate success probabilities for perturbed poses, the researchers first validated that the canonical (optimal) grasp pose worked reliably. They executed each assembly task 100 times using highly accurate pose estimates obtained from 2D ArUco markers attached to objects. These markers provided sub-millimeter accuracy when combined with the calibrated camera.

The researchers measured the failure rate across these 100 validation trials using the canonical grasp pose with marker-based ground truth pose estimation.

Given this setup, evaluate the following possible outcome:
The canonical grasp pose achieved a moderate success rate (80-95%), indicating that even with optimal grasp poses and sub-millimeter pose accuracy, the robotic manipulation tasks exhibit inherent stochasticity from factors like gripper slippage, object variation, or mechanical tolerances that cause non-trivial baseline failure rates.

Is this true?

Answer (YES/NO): NO